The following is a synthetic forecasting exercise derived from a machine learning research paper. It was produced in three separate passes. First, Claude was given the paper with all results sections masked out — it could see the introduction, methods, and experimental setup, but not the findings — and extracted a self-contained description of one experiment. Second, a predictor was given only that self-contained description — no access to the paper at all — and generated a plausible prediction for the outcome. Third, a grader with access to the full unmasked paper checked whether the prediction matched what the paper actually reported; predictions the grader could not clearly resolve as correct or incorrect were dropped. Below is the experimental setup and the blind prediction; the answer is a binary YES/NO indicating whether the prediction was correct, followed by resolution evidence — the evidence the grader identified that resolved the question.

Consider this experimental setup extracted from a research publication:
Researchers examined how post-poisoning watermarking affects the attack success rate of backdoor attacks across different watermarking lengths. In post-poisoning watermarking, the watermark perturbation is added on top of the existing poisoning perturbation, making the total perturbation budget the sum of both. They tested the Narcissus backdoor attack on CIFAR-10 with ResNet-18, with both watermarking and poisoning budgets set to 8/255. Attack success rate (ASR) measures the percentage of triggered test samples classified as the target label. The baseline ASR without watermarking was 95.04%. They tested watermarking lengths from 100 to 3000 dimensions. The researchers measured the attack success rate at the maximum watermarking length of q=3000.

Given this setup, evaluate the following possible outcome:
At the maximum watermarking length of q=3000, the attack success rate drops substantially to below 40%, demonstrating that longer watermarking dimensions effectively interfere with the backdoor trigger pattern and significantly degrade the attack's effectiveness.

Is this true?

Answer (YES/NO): NO